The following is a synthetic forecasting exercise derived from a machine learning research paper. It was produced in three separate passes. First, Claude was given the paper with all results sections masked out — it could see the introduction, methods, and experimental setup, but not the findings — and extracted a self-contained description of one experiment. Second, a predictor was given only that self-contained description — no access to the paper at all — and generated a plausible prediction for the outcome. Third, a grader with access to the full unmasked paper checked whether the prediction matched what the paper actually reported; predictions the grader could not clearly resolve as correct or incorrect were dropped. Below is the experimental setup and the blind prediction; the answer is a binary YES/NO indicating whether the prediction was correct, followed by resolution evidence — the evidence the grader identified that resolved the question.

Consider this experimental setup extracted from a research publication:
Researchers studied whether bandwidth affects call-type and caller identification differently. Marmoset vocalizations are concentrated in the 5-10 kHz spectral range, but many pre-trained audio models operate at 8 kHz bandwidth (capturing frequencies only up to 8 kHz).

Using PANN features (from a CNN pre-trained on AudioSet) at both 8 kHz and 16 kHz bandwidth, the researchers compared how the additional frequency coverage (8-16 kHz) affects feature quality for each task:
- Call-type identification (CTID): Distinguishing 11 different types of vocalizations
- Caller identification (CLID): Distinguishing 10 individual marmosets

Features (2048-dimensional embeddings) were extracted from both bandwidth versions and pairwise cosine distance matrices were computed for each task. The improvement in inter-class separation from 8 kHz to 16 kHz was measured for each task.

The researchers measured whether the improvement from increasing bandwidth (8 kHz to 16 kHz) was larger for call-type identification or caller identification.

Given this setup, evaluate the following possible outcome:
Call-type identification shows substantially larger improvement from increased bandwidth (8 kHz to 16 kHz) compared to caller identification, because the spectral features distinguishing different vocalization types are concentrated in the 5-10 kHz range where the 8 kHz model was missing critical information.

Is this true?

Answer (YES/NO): NO